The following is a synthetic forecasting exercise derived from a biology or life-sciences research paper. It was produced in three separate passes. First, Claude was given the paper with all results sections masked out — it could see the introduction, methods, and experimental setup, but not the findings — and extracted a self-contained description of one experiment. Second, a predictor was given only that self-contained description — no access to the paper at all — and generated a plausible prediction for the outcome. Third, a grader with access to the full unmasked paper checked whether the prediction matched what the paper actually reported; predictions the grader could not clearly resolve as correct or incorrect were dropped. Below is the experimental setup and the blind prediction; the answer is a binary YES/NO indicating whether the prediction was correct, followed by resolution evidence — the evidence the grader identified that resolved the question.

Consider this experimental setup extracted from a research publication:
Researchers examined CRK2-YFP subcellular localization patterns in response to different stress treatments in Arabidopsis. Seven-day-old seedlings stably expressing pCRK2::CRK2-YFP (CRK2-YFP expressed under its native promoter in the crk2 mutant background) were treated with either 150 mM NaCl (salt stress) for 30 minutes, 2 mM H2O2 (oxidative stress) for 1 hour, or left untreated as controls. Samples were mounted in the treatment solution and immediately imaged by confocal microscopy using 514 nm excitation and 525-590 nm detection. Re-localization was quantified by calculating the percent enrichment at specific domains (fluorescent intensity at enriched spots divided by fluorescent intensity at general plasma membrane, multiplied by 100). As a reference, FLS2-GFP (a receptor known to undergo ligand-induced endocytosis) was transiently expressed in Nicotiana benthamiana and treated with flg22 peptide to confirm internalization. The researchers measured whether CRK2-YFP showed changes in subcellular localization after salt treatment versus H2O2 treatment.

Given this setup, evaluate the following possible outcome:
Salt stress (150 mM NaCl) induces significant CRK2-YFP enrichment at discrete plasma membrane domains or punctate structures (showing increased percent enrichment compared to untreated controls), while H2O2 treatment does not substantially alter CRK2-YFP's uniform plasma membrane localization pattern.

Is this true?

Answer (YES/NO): NO